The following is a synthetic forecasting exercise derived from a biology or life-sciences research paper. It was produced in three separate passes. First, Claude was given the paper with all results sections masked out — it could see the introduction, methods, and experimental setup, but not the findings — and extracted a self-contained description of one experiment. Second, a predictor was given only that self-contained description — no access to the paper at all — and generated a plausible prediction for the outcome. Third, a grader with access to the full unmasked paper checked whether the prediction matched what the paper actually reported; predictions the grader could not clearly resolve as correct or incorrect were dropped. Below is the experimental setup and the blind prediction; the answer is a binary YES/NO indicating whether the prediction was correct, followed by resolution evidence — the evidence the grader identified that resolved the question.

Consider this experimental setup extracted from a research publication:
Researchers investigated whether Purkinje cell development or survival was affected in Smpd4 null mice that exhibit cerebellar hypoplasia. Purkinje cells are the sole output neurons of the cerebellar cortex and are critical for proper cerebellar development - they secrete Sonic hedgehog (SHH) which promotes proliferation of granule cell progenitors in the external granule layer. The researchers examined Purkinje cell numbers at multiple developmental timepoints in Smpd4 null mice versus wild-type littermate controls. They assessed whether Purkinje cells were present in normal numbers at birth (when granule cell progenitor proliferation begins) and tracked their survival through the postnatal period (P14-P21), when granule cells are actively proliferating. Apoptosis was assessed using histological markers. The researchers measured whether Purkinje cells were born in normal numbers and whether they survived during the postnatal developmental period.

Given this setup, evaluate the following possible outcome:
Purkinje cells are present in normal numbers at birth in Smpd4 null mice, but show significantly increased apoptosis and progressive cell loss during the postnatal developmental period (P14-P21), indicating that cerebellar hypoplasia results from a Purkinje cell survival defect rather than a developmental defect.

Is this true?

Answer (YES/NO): YES